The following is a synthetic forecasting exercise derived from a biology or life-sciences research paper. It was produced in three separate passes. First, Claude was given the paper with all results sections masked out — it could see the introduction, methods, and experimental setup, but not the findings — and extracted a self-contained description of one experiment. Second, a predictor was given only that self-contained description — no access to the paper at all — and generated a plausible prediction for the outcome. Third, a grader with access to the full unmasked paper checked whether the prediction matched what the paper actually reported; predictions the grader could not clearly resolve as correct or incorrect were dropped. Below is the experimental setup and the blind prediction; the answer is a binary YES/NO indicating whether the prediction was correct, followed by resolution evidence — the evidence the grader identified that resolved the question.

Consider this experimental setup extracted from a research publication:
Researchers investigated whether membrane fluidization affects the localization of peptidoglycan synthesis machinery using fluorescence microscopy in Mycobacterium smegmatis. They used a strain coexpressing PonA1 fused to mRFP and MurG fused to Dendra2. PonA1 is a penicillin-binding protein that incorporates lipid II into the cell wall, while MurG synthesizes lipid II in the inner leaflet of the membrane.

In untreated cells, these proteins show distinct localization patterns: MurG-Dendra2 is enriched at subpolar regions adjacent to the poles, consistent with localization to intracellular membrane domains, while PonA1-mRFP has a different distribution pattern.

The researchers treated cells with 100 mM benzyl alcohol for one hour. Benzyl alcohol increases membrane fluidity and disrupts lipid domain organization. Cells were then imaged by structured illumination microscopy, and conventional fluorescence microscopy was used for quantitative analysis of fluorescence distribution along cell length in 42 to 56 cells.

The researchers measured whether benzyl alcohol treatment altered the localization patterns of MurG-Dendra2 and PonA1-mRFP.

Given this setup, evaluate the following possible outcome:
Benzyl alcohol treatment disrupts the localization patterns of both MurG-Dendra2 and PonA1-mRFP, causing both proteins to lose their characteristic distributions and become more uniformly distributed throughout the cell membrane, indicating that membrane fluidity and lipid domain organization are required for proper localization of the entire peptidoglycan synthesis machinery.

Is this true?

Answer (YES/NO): NO